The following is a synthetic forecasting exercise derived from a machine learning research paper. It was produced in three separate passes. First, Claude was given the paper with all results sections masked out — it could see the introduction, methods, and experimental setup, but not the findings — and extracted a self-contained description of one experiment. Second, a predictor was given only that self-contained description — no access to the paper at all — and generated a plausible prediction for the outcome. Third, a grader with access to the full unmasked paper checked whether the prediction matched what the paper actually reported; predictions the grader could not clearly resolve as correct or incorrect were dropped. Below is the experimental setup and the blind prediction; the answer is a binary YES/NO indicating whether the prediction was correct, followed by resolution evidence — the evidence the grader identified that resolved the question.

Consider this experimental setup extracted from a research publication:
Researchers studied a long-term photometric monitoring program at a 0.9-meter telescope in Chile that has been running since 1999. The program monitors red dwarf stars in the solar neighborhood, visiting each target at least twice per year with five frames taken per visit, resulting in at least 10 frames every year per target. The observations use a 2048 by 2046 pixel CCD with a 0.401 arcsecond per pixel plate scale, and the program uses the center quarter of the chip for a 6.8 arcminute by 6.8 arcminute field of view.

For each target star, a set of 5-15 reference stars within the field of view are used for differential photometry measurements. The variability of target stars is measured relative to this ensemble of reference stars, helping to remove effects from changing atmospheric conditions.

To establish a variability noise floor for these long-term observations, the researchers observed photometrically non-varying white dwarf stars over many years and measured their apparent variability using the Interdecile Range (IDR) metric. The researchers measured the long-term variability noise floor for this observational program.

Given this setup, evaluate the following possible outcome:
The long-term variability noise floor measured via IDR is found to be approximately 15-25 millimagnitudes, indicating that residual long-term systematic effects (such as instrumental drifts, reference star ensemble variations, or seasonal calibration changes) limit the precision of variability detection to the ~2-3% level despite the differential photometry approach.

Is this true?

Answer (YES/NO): NO